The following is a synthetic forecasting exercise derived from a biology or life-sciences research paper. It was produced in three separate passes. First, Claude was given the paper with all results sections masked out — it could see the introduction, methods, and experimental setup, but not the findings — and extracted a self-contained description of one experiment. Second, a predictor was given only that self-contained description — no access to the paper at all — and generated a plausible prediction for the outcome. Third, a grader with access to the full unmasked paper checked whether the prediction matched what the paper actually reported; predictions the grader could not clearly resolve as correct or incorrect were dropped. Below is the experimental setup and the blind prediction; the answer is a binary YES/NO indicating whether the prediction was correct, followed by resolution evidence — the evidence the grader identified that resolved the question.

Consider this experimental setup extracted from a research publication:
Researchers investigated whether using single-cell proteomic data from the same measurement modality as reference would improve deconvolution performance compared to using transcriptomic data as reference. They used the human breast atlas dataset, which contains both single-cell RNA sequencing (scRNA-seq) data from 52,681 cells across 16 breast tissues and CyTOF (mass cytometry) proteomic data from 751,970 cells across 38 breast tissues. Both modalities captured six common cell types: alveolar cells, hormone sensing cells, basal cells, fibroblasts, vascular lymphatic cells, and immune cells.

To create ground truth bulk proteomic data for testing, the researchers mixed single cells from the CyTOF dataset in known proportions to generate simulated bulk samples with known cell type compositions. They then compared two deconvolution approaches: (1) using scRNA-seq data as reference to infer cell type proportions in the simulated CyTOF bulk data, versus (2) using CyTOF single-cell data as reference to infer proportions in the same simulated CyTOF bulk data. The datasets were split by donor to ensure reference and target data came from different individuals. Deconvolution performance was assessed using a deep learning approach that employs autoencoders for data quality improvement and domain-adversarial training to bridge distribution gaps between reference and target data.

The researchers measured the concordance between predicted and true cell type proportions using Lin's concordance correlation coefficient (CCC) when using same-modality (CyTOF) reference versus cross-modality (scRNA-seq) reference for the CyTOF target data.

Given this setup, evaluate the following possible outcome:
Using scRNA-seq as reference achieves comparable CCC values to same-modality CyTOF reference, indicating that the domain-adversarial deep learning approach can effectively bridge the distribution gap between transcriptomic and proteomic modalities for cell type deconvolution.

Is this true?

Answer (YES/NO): NO